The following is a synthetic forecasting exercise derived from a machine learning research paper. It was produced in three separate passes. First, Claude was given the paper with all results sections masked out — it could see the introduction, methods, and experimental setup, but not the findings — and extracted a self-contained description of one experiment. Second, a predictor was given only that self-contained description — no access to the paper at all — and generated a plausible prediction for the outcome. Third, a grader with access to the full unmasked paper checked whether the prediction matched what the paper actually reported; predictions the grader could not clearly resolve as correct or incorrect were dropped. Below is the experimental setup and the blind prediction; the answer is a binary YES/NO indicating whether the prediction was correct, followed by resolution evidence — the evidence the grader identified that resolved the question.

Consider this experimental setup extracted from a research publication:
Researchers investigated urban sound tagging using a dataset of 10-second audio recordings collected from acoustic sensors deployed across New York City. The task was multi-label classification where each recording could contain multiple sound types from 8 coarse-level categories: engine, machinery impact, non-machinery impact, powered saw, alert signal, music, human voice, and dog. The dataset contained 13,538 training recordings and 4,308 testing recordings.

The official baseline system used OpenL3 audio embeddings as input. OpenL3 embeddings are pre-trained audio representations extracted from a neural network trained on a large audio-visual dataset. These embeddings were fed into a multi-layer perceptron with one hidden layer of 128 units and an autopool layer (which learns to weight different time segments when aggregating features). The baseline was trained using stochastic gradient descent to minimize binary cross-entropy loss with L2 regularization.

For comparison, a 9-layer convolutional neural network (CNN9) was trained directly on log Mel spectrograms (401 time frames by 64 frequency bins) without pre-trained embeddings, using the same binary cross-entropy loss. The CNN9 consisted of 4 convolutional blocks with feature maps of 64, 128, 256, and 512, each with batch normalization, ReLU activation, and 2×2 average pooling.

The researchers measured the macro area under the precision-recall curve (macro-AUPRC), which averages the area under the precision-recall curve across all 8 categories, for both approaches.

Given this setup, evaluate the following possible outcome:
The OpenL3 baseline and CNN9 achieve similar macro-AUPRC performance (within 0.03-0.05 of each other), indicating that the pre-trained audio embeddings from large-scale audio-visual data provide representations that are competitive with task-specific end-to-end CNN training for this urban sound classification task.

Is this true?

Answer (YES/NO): YES